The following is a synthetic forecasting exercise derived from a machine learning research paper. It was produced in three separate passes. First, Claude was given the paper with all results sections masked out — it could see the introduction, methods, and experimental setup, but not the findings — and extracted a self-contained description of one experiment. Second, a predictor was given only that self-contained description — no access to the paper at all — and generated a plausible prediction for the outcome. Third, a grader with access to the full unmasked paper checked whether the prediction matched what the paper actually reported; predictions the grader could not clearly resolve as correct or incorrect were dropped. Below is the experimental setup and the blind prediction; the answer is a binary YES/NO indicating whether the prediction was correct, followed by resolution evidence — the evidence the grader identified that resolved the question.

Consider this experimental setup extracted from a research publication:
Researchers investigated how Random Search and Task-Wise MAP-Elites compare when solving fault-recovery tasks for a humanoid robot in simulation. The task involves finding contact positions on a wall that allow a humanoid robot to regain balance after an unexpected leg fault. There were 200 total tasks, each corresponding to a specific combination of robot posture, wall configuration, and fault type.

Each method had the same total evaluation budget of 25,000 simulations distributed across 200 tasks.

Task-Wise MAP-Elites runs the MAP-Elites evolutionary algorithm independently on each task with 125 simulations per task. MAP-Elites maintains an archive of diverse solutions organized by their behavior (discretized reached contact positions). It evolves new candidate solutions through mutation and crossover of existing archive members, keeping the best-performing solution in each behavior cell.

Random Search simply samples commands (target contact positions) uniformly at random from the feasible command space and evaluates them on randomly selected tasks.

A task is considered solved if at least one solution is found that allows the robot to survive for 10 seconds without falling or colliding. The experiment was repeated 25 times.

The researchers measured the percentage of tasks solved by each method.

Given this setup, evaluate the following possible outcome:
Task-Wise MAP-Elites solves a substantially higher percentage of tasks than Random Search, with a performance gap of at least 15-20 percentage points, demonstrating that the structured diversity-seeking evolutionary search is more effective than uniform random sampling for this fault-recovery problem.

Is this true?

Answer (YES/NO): NO